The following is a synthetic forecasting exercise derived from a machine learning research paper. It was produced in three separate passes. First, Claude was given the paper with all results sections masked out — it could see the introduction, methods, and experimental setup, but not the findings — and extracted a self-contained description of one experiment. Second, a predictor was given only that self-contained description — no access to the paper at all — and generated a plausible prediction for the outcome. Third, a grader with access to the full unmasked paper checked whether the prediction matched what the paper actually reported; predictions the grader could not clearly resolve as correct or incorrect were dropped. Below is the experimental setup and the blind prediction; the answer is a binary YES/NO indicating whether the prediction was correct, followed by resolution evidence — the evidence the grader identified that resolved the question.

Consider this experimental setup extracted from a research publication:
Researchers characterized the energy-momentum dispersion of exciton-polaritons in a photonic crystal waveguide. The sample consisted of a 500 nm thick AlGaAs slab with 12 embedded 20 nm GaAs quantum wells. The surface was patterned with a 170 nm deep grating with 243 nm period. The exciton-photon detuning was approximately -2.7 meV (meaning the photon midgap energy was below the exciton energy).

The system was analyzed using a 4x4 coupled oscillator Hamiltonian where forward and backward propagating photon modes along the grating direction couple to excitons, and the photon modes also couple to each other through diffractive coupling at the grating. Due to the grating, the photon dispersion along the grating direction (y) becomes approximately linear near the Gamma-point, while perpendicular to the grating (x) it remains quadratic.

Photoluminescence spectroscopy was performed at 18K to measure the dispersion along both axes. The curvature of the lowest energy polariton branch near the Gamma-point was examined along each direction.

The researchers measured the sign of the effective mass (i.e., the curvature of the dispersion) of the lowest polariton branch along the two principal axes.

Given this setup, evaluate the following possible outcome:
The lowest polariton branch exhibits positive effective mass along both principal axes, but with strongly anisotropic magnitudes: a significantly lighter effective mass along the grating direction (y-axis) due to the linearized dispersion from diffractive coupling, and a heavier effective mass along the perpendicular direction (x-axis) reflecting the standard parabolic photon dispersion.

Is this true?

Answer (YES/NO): NO